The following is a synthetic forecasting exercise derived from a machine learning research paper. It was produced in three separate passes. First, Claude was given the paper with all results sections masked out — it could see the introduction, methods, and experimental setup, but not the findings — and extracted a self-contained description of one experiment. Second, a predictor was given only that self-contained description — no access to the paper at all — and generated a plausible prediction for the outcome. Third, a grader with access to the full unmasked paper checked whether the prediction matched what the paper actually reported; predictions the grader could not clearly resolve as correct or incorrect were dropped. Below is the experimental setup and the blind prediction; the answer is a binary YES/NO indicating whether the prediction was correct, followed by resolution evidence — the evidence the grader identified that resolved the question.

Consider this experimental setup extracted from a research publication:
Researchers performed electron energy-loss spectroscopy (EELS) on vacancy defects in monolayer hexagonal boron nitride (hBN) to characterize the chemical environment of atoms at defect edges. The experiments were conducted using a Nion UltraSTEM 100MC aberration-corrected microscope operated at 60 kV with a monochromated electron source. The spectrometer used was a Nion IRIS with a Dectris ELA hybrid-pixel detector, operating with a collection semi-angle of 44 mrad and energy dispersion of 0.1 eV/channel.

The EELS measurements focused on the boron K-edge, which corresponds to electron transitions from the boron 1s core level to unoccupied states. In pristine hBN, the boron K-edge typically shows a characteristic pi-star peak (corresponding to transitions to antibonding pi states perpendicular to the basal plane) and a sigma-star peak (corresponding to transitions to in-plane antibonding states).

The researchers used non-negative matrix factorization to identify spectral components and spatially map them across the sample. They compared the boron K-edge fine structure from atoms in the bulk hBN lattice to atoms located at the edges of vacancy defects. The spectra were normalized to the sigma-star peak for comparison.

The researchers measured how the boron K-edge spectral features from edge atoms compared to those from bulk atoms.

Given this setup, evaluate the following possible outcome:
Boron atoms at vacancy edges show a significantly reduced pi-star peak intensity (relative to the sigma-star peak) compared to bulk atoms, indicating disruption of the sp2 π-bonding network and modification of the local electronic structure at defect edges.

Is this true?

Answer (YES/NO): NO